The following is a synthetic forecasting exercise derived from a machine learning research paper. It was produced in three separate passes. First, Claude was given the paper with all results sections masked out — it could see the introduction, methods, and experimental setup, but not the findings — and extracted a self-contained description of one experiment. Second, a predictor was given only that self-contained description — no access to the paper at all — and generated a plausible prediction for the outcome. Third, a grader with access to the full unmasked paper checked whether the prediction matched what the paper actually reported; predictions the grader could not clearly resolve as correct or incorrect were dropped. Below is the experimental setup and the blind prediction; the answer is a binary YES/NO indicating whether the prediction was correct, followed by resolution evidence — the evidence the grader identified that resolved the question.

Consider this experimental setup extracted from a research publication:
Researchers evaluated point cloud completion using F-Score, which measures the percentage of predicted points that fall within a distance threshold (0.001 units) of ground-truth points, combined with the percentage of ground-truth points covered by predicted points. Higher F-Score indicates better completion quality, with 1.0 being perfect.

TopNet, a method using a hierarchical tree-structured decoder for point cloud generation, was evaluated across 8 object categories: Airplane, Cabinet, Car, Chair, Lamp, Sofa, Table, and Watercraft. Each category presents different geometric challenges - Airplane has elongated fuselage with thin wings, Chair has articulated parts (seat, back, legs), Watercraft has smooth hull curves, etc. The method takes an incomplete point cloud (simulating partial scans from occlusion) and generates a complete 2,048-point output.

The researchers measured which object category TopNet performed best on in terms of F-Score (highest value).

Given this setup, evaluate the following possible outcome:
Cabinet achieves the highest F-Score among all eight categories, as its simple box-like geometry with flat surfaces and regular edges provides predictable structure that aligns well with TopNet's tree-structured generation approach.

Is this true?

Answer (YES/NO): NO